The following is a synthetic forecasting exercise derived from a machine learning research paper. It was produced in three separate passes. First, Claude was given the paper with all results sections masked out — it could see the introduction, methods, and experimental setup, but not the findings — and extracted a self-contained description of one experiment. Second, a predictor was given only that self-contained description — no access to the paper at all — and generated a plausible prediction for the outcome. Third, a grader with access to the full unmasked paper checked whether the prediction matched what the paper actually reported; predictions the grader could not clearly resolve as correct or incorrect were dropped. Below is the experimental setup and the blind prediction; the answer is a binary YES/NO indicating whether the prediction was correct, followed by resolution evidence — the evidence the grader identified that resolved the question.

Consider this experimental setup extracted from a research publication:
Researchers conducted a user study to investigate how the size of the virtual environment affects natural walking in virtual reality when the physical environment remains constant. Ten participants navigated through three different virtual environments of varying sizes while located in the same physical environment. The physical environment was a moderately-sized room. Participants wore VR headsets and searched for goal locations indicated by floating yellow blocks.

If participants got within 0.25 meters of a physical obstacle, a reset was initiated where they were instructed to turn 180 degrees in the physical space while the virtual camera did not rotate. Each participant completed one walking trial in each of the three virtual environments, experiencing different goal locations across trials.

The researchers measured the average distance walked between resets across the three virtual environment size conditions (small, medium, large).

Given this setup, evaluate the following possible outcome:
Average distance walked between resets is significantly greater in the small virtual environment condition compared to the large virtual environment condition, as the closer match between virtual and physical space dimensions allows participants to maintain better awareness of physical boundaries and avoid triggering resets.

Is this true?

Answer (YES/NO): YES